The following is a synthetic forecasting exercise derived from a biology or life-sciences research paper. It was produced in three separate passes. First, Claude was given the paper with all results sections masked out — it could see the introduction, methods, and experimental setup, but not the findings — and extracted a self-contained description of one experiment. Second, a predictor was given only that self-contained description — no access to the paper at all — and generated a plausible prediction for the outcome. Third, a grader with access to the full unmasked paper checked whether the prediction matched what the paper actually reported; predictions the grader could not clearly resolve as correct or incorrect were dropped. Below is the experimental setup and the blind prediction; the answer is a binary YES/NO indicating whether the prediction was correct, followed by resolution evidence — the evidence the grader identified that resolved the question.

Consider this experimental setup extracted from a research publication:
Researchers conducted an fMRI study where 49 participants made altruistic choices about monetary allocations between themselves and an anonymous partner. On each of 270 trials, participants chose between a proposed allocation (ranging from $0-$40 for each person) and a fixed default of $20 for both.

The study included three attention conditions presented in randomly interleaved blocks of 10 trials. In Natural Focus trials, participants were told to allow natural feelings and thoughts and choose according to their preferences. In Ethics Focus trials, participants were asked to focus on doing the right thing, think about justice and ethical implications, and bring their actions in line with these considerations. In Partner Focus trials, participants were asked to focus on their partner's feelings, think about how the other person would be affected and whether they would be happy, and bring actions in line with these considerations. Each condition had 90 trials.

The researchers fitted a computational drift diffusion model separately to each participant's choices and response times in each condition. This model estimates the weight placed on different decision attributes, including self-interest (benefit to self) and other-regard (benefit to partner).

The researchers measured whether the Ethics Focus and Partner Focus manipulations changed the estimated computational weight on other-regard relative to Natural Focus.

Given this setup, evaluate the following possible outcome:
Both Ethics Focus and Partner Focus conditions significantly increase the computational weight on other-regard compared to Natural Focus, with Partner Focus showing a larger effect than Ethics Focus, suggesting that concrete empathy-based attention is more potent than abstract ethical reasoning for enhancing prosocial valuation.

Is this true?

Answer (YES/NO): NO